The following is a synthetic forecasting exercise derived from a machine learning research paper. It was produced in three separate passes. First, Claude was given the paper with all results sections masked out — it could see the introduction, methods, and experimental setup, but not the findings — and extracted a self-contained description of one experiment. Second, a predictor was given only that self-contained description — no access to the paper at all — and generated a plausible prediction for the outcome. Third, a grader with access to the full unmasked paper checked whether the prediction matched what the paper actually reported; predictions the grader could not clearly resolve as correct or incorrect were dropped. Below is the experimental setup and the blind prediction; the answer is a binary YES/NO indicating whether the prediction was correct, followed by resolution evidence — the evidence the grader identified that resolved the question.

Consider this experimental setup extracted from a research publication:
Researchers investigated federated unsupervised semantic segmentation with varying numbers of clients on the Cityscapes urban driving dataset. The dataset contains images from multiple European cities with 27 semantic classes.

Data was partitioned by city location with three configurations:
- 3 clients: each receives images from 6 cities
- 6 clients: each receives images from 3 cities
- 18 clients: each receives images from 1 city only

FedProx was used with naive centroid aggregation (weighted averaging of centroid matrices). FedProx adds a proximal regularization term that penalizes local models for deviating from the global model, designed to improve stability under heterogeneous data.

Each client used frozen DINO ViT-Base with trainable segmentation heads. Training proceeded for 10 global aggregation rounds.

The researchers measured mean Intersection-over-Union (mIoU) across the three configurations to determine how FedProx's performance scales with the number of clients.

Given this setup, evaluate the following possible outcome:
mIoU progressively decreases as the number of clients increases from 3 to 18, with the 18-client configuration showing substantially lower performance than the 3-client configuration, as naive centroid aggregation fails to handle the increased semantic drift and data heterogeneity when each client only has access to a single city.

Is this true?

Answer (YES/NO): NO